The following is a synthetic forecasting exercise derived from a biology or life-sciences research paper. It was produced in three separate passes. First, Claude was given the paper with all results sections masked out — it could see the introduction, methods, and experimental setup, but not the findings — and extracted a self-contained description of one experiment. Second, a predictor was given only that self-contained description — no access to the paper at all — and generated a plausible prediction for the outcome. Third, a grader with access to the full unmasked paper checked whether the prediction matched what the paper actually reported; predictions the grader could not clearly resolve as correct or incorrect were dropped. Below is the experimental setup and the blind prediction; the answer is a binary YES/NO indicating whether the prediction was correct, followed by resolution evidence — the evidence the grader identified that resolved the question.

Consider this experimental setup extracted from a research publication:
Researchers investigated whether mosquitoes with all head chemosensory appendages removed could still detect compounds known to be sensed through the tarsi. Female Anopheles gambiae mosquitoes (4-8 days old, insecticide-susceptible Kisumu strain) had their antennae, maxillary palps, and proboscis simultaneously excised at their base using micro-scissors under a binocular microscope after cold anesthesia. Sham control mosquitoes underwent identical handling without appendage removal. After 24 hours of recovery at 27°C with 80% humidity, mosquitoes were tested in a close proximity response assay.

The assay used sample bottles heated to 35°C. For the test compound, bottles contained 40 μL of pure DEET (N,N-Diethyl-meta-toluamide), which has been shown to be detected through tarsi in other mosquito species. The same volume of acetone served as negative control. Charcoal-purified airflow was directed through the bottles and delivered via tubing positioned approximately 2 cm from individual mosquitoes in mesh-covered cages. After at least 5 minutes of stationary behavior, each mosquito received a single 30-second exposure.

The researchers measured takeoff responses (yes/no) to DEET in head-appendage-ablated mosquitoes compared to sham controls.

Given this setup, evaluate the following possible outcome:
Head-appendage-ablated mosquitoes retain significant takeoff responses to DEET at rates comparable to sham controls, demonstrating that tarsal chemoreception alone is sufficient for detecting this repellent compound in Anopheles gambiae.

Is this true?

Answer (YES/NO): NO